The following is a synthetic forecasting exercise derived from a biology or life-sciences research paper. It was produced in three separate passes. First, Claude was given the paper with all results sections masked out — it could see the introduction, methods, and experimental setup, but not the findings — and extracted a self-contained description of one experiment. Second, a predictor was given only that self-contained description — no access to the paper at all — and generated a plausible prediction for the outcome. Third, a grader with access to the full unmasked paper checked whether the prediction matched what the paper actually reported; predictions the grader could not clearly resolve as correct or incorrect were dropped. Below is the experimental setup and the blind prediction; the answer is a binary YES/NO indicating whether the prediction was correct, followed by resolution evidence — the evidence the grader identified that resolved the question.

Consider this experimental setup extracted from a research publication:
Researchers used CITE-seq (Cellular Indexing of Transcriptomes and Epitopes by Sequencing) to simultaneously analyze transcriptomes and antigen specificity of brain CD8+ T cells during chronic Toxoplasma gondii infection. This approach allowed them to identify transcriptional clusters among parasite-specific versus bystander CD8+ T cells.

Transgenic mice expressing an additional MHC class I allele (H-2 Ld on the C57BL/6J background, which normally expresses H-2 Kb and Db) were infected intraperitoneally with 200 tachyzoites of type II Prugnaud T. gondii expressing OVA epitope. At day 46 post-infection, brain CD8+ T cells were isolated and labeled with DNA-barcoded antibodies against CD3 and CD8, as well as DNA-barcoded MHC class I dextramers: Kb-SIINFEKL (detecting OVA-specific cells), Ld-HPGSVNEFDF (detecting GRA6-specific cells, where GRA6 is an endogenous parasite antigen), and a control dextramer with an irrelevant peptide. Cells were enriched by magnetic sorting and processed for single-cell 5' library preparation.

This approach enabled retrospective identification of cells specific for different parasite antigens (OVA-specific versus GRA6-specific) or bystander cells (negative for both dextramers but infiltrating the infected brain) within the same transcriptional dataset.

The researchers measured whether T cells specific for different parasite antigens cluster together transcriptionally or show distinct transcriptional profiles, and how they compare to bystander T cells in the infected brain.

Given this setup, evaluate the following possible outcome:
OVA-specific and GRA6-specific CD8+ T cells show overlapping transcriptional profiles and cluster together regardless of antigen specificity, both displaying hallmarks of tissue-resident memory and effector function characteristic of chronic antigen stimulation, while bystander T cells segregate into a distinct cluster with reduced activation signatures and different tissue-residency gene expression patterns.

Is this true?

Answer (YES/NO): NO